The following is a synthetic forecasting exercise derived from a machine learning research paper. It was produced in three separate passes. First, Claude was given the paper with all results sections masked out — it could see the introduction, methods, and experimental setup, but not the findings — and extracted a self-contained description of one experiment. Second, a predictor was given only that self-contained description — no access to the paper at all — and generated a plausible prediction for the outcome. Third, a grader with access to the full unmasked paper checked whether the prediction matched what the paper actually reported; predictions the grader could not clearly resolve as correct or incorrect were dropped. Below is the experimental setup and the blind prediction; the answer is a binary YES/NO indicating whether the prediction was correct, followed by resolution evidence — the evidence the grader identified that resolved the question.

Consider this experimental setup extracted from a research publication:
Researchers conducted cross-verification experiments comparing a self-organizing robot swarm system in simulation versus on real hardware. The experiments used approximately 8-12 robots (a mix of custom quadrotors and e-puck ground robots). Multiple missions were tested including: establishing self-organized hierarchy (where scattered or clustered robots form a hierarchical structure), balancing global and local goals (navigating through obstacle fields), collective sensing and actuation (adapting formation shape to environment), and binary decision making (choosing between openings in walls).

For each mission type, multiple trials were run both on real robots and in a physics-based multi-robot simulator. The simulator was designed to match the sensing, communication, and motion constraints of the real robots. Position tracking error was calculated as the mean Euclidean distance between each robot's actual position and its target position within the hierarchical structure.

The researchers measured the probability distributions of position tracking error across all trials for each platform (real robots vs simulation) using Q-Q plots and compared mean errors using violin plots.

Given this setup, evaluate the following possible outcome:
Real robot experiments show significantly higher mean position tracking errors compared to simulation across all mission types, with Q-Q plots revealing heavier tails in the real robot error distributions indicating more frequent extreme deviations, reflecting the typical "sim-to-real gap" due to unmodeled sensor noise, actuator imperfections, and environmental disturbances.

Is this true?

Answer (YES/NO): NO